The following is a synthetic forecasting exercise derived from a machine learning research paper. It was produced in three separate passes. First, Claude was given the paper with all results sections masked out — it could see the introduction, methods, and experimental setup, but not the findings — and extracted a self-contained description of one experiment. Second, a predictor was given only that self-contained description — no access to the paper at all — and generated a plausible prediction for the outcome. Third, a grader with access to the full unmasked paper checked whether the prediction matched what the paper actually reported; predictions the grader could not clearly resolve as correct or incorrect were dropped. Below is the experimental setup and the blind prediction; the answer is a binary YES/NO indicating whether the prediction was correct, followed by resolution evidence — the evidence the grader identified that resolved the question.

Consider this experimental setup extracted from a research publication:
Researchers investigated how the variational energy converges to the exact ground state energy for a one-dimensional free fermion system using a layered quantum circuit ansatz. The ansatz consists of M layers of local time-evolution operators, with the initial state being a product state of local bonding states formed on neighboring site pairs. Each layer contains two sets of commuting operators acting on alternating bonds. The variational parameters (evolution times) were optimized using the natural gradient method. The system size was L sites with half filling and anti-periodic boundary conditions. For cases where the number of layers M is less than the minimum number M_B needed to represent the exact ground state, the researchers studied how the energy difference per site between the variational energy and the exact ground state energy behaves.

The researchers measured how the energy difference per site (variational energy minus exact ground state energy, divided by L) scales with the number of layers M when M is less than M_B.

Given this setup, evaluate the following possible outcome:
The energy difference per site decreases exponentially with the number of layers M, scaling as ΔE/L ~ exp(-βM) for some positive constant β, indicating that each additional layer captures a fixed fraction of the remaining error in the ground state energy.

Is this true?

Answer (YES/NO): NO